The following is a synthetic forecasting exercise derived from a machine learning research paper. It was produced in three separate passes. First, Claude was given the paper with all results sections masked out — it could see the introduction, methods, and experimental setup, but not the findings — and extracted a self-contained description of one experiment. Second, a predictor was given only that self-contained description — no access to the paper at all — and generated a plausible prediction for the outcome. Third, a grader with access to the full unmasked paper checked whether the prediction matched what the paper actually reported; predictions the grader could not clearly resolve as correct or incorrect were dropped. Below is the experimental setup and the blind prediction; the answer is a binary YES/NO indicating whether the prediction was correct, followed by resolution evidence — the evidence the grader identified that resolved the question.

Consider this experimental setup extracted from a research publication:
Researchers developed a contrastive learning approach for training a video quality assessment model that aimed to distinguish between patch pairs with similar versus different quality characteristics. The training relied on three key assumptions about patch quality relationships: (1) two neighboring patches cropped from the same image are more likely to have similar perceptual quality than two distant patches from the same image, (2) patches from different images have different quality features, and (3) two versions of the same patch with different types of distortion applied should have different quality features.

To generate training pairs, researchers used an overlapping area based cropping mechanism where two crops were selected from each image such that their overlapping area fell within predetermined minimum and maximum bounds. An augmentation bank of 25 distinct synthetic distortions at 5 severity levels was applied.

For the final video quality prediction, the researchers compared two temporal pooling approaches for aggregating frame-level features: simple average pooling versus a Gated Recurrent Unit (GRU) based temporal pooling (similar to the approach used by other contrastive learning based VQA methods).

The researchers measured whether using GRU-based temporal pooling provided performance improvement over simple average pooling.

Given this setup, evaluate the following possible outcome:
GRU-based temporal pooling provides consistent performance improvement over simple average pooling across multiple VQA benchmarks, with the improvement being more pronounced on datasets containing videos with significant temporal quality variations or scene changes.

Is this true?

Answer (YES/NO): NO